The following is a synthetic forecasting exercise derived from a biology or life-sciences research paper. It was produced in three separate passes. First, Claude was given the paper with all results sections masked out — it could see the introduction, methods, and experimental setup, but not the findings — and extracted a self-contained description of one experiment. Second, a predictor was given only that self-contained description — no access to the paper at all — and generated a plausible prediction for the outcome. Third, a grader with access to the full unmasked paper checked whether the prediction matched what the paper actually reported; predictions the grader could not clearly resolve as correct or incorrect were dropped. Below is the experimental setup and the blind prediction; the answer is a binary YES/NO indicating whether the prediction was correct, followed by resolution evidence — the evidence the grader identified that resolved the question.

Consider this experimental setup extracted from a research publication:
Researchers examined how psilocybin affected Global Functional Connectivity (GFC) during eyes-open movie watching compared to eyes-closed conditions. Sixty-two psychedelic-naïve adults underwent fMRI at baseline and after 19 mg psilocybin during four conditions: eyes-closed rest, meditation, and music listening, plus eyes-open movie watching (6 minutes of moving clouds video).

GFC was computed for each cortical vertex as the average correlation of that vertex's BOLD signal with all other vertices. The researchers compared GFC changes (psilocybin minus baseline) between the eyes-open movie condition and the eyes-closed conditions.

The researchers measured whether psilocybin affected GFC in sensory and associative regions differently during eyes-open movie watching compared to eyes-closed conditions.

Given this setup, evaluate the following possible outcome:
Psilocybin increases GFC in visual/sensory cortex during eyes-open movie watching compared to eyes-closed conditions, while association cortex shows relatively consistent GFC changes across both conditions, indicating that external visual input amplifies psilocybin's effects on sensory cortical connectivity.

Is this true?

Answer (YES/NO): NO